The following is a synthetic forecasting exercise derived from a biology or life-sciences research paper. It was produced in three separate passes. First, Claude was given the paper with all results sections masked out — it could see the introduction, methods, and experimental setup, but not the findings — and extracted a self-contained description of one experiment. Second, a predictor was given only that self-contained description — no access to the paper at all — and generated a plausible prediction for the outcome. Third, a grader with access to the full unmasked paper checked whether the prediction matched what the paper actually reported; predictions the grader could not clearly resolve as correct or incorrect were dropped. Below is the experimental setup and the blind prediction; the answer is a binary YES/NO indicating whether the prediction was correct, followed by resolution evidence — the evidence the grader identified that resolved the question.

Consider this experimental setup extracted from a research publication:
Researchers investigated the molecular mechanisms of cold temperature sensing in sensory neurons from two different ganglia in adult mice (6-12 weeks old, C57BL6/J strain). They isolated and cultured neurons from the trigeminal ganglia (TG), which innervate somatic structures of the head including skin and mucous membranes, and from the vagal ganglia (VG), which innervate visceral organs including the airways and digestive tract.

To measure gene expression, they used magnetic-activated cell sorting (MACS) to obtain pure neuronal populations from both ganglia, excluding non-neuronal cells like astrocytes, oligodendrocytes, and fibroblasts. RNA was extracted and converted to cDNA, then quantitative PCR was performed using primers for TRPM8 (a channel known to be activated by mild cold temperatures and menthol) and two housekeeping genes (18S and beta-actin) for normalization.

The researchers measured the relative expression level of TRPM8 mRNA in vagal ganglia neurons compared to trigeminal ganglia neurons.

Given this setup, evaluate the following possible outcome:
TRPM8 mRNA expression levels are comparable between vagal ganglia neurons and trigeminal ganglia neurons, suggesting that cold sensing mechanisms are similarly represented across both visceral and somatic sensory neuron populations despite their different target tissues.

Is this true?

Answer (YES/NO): NO